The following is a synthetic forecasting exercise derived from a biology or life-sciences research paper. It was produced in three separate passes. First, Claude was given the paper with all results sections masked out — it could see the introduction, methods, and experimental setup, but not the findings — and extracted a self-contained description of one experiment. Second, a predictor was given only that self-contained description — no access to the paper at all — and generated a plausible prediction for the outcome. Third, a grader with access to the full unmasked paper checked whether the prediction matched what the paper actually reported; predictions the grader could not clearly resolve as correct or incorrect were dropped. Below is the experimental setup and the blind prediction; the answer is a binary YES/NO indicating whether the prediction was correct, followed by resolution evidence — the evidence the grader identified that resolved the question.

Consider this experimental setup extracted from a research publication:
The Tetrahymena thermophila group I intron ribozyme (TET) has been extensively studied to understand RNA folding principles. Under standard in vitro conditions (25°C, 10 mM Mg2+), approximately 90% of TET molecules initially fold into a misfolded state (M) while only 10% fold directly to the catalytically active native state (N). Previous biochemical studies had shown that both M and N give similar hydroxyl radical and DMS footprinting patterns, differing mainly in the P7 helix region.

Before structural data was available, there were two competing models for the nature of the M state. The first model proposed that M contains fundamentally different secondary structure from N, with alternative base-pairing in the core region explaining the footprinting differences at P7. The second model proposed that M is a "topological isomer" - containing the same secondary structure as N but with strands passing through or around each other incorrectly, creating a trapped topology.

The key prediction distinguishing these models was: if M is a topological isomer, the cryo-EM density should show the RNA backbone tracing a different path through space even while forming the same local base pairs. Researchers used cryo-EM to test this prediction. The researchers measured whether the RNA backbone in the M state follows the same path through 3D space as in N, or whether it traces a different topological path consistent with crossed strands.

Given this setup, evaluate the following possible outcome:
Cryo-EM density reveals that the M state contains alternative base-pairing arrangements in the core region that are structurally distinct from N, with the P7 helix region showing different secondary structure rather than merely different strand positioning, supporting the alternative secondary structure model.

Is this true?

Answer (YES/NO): NO